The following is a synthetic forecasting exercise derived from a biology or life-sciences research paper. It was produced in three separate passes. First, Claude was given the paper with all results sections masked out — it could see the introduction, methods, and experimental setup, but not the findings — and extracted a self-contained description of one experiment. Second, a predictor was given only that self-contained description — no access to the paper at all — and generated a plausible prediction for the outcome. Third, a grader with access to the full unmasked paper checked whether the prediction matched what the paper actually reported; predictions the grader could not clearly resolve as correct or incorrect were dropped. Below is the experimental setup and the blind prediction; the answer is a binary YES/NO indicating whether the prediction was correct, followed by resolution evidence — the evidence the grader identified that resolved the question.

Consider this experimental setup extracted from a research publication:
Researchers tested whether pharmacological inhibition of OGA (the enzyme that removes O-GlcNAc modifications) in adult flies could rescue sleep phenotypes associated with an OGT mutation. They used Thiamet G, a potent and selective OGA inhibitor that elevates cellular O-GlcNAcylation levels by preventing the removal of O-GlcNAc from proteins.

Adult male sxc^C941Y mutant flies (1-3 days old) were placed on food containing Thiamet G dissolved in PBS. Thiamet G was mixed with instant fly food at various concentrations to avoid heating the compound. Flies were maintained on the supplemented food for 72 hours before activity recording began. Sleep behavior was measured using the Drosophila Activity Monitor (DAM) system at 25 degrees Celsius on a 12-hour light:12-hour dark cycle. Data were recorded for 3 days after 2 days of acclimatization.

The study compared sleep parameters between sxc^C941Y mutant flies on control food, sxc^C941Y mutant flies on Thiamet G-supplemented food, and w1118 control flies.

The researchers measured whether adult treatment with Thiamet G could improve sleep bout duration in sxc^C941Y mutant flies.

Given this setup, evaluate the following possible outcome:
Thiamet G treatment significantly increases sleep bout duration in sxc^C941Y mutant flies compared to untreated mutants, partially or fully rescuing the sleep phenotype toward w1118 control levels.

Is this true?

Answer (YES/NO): NO